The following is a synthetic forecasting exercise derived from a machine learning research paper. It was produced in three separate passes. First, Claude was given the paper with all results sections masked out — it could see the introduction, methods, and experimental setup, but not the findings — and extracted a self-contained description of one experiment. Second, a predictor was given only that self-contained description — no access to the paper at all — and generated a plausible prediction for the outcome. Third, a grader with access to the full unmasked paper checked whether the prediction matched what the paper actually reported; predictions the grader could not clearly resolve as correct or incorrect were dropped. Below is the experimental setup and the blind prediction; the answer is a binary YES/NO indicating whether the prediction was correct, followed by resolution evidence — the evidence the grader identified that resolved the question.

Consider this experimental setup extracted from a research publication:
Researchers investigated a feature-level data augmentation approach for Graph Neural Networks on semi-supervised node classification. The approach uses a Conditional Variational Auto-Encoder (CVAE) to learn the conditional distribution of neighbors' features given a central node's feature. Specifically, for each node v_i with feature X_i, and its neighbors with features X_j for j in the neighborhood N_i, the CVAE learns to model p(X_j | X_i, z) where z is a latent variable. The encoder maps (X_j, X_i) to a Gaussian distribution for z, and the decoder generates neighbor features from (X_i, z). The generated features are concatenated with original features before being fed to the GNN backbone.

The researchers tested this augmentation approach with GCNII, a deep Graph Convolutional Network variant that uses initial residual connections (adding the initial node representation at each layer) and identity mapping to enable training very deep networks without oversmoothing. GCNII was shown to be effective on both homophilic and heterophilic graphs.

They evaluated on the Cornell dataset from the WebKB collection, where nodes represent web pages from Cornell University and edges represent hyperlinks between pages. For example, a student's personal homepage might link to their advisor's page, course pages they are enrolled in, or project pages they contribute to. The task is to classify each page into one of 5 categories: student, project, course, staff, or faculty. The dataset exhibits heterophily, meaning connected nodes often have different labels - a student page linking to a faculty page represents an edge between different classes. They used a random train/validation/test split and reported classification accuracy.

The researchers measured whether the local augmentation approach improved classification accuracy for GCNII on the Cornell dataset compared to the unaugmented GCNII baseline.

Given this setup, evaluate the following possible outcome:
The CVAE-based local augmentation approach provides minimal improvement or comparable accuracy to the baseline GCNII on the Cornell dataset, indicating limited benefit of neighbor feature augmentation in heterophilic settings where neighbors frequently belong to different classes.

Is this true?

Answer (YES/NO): YES